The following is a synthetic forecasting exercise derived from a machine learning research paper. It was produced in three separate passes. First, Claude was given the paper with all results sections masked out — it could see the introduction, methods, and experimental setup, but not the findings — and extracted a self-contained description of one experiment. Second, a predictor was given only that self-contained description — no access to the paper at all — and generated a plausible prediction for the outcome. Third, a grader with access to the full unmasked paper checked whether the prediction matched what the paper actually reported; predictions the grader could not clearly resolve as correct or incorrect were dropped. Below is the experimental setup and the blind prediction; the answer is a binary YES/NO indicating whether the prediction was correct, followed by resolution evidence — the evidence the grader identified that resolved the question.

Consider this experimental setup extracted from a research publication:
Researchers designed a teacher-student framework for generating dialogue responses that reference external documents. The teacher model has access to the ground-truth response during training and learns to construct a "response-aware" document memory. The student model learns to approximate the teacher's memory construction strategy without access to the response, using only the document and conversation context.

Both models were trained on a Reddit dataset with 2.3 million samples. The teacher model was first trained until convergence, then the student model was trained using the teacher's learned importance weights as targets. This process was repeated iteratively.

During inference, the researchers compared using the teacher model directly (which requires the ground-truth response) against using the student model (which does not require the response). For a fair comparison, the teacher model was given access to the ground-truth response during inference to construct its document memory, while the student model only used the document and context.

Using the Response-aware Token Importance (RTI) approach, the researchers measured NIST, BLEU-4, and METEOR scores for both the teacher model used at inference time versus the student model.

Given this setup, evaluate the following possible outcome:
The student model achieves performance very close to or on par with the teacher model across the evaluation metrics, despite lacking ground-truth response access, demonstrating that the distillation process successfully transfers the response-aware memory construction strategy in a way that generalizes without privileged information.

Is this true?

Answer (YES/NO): YES